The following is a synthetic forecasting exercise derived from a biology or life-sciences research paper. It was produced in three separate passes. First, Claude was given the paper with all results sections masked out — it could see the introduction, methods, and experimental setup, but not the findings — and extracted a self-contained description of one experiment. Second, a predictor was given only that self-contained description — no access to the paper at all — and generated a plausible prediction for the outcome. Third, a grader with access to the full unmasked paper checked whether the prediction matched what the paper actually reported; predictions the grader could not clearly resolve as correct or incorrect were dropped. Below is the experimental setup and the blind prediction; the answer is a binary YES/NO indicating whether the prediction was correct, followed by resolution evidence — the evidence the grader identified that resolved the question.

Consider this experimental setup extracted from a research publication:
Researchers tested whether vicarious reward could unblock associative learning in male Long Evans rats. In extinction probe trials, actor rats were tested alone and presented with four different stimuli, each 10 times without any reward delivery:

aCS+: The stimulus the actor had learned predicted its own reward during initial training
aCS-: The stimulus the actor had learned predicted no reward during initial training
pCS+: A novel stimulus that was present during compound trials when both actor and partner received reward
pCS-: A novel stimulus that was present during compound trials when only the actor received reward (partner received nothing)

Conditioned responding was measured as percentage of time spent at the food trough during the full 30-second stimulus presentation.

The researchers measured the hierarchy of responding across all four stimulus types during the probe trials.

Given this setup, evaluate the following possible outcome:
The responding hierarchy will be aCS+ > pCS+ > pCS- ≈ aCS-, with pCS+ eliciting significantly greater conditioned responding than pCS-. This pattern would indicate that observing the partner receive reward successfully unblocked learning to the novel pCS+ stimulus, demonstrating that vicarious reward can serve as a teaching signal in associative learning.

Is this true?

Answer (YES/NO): YES